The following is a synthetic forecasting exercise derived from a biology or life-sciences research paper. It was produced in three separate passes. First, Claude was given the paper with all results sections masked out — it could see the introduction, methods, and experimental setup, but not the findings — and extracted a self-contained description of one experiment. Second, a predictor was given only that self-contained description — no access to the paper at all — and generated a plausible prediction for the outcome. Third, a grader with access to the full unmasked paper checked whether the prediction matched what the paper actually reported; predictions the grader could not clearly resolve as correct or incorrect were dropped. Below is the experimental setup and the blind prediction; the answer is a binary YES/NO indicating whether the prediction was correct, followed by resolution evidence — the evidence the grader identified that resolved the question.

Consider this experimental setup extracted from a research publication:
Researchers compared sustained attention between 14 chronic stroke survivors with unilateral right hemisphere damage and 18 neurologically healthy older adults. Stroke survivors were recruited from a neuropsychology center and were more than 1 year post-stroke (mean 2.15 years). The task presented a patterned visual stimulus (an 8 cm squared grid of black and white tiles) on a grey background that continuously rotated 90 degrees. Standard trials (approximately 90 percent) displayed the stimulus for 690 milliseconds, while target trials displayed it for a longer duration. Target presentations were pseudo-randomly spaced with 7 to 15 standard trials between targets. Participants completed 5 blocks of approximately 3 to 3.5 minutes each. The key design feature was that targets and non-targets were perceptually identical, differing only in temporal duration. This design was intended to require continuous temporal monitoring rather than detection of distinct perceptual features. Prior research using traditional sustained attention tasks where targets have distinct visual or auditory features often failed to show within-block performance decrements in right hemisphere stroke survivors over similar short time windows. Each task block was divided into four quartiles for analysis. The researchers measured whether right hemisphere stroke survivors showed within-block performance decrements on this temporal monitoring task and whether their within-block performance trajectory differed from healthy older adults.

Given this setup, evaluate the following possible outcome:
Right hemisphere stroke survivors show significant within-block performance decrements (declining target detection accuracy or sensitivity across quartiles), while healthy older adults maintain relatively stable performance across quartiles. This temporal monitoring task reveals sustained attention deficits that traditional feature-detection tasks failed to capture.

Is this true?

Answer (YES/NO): NO